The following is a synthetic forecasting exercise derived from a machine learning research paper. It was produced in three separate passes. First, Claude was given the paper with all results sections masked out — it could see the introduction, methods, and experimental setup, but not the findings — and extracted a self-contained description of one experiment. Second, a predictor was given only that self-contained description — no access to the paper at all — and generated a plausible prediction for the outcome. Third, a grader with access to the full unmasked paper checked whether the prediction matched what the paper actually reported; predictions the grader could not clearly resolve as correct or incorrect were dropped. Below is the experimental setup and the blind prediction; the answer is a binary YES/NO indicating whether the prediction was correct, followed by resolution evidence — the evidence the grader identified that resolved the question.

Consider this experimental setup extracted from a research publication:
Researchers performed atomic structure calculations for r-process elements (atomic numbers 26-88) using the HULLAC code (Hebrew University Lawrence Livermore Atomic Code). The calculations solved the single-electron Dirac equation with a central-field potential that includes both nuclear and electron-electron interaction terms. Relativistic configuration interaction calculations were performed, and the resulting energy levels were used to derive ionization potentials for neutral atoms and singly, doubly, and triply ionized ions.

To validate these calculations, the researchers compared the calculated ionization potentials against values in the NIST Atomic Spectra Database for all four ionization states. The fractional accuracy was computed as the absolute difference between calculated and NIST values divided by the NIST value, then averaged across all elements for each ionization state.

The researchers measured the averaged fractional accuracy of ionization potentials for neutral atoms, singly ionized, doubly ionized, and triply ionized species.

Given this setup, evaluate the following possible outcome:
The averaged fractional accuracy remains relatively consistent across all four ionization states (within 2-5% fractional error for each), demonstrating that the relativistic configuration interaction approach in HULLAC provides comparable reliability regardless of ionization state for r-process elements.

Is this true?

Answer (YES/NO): NO